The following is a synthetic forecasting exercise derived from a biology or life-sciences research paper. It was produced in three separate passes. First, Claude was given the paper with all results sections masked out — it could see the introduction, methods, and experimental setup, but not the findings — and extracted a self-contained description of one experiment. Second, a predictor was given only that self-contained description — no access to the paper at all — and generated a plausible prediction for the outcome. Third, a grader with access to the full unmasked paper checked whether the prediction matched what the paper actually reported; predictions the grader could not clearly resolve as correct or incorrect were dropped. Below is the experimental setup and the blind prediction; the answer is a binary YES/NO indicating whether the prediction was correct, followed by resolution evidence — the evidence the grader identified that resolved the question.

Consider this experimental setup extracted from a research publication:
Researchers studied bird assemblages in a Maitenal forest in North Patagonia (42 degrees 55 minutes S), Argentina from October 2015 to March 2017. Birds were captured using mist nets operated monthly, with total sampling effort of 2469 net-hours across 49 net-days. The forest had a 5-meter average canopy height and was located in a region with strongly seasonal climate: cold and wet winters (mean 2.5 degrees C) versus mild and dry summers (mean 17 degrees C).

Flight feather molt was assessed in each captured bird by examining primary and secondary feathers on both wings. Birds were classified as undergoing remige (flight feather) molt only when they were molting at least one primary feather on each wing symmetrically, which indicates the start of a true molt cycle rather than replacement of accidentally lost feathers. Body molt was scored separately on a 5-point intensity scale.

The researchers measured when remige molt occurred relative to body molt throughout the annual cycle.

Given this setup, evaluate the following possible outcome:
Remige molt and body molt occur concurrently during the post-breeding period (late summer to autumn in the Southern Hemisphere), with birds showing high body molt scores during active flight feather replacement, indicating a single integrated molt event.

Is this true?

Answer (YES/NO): YES